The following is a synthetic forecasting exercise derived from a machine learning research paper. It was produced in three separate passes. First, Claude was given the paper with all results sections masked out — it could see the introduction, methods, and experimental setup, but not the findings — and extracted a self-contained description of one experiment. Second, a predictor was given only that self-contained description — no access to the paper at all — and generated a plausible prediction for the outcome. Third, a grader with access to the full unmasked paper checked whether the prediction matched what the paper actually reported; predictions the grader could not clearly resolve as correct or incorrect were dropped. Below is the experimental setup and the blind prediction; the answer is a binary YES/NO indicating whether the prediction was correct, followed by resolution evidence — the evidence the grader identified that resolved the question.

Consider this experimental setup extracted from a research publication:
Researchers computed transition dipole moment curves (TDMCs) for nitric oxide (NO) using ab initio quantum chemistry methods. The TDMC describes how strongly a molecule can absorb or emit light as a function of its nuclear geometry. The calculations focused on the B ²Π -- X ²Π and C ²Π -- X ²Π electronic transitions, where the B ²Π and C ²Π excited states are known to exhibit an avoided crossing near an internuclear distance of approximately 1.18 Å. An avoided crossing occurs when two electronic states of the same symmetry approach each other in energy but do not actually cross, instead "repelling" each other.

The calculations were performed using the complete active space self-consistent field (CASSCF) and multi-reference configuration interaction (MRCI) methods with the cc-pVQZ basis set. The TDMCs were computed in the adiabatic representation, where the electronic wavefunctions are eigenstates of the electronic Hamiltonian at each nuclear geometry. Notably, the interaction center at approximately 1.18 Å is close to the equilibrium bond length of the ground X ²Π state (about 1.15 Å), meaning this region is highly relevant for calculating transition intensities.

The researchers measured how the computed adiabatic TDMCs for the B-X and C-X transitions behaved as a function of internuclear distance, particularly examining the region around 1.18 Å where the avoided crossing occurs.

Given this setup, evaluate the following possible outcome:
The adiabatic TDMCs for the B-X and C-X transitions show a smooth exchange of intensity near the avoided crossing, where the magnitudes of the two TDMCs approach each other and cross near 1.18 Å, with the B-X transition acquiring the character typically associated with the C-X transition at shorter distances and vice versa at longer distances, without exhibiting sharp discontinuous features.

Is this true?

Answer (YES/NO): NO